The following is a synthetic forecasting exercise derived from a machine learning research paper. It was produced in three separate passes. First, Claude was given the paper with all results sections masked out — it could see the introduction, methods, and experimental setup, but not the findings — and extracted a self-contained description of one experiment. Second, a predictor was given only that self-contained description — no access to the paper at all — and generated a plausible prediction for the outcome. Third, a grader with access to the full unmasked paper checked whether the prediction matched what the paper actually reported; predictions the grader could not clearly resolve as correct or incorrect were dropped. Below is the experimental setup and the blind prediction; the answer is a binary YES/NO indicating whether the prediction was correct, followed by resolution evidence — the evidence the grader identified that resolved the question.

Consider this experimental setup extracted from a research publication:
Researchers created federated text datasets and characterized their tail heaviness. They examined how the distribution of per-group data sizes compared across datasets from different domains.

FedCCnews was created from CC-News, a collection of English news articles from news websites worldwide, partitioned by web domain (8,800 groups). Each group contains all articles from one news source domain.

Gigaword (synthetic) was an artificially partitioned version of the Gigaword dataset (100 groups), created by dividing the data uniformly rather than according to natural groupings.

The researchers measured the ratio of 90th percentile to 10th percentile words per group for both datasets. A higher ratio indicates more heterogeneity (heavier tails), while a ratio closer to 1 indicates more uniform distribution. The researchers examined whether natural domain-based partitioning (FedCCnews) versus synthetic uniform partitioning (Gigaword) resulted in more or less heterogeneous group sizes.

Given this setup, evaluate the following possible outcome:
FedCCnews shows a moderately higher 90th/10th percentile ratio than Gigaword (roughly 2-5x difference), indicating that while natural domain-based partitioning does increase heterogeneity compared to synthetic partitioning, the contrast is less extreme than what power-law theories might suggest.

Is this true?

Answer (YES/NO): NO